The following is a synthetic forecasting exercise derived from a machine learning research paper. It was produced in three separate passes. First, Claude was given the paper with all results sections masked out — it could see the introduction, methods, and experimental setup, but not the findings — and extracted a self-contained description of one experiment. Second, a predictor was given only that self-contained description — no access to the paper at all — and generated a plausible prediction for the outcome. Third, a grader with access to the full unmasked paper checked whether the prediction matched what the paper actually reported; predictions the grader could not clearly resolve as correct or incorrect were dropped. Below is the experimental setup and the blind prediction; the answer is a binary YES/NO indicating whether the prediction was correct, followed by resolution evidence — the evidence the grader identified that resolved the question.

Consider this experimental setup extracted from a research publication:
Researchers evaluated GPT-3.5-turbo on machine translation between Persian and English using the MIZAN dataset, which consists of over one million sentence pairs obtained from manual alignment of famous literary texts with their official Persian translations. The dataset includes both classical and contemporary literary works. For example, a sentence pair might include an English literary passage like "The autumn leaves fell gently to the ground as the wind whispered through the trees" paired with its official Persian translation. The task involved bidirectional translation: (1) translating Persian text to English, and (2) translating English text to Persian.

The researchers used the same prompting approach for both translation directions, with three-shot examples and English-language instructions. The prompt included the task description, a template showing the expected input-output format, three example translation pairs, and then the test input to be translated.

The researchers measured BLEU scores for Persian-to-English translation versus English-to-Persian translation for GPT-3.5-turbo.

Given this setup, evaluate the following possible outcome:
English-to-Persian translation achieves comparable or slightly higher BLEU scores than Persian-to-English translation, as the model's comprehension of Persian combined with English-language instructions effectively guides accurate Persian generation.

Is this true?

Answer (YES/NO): NO